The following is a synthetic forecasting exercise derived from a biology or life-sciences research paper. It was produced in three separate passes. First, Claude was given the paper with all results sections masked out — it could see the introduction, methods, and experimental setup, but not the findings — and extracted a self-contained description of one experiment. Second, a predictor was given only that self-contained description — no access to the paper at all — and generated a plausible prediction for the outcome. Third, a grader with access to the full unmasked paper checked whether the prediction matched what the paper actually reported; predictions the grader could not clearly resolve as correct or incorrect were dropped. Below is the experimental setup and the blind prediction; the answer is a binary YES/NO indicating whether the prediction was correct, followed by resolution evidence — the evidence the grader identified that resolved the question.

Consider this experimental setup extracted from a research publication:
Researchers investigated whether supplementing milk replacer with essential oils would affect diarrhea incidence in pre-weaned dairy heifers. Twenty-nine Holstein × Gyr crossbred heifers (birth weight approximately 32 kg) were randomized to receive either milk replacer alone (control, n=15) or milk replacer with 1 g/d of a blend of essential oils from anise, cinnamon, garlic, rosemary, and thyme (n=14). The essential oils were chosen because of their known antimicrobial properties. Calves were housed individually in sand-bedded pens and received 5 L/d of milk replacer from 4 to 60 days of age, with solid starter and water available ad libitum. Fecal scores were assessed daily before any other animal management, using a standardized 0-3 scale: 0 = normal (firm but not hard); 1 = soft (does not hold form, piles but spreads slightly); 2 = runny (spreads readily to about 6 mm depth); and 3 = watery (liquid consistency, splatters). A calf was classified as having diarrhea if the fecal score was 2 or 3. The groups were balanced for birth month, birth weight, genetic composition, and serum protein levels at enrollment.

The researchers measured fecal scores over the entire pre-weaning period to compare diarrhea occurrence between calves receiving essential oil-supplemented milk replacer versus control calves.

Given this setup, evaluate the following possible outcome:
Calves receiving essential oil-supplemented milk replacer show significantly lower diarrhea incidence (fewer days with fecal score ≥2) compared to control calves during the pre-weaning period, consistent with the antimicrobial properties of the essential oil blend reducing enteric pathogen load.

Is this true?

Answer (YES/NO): NO